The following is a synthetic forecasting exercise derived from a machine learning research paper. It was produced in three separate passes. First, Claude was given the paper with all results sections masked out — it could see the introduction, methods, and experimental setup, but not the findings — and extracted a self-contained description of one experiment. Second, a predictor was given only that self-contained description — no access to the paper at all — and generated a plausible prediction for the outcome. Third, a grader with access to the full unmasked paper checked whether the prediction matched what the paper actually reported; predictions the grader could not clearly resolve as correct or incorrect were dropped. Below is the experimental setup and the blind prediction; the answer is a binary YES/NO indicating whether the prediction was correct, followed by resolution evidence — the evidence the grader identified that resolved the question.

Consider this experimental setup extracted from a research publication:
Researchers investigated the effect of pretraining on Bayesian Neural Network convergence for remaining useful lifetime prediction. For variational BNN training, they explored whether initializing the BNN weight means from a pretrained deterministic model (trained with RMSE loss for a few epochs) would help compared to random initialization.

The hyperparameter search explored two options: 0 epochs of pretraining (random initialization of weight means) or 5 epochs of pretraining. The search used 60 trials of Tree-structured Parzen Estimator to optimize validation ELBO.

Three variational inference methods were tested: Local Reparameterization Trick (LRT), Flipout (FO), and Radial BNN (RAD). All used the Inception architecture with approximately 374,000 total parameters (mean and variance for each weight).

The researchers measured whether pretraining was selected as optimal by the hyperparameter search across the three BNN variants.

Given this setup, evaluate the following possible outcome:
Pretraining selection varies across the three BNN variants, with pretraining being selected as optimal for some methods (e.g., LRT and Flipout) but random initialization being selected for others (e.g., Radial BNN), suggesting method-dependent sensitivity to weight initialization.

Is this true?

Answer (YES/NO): NO